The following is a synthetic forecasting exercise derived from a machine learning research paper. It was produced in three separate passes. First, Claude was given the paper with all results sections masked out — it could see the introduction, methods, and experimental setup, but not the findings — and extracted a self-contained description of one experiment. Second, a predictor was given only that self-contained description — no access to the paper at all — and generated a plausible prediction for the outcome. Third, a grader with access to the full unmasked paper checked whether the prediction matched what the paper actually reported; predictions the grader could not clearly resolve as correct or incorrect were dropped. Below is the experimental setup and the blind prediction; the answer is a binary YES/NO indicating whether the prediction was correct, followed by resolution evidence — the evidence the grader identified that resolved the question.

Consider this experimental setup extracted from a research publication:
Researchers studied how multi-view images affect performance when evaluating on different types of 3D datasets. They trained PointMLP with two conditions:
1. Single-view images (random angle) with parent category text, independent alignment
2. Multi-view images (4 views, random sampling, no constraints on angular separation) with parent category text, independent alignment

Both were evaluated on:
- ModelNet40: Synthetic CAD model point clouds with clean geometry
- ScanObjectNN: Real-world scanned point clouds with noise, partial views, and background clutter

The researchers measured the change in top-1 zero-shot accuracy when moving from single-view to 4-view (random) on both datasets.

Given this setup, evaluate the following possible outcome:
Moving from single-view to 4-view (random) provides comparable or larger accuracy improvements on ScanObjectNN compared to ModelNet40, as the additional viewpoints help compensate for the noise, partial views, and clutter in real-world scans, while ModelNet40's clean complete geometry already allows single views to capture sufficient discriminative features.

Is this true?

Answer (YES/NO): NO